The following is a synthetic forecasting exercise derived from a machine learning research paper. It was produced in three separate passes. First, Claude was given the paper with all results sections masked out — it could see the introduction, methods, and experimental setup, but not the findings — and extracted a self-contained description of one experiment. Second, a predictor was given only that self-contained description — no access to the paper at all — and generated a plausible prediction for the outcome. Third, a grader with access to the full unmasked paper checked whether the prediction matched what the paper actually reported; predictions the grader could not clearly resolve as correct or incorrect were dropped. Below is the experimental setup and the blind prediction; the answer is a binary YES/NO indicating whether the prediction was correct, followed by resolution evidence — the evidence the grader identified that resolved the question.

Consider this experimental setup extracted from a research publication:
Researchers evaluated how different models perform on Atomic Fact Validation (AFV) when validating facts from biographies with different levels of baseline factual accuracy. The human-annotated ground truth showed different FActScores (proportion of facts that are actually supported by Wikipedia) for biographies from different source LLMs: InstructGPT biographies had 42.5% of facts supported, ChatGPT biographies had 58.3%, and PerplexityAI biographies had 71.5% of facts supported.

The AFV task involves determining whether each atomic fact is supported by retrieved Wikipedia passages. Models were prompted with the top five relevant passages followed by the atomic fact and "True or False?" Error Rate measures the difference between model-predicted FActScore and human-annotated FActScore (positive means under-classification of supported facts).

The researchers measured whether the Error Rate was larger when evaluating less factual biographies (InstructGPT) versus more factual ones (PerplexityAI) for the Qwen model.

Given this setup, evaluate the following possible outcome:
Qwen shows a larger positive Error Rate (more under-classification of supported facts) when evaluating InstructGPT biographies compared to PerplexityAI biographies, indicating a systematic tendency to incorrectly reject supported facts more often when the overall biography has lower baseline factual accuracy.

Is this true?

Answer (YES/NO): NO